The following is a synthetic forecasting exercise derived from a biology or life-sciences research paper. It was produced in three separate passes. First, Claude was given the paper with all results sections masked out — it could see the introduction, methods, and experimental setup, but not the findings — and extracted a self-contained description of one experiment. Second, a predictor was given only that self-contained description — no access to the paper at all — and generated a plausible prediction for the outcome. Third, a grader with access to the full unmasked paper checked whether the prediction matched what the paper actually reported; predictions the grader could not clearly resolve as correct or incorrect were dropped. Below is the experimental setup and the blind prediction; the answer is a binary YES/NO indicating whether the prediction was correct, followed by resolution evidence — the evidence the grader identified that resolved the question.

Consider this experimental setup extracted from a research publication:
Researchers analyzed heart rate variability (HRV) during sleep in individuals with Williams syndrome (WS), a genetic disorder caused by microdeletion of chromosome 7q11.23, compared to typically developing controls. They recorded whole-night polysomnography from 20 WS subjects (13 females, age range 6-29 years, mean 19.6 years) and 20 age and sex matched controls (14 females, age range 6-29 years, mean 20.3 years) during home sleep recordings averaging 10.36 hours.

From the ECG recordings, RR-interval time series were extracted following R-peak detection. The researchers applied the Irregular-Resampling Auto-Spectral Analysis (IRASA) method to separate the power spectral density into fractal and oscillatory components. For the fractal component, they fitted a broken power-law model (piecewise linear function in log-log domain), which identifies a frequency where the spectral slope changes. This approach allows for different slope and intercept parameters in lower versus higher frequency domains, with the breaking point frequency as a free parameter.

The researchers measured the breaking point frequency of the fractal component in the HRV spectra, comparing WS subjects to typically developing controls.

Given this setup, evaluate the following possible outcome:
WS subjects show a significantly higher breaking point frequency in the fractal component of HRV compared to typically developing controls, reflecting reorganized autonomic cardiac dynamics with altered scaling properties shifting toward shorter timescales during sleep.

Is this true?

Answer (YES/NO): NO